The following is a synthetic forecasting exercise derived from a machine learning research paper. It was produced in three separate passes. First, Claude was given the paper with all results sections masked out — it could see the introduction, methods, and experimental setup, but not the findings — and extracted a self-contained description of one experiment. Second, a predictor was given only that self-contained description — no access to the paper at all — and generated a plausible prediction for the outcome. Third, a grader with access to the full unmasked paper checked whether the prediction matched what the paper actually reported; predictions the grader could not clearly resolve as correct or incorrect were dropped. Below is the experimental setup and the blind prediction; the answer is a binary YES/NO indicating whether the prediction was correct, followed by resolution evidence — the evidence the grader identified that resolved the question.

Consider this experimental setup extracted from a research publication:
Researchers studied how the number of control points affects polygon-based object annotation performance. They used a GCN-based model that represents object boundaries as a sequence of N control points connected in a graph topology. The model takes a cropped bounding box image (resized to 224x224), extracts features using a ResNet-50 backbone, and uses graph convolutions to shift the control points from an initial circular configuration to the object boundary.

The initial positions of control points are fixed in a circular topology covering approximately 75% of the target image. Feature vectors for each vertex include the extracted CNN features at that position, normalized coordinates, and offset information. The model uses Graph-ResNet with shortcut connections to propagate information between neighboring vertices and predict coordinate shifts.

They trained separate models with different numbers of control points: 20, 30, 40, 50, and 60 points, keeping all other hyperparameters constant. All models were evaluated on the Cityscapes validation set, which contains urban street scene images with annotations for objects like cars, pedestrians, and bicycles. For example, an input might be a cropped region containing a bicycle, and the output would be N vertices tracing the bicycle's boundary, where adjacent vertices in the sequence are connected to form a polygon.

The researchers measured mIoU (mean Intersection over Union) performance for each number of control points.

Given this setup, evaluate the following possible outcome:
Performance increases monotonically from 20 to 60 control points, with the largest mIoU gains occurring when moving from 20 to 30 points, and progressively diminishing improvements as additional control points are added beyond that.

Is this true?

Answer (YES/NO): NO